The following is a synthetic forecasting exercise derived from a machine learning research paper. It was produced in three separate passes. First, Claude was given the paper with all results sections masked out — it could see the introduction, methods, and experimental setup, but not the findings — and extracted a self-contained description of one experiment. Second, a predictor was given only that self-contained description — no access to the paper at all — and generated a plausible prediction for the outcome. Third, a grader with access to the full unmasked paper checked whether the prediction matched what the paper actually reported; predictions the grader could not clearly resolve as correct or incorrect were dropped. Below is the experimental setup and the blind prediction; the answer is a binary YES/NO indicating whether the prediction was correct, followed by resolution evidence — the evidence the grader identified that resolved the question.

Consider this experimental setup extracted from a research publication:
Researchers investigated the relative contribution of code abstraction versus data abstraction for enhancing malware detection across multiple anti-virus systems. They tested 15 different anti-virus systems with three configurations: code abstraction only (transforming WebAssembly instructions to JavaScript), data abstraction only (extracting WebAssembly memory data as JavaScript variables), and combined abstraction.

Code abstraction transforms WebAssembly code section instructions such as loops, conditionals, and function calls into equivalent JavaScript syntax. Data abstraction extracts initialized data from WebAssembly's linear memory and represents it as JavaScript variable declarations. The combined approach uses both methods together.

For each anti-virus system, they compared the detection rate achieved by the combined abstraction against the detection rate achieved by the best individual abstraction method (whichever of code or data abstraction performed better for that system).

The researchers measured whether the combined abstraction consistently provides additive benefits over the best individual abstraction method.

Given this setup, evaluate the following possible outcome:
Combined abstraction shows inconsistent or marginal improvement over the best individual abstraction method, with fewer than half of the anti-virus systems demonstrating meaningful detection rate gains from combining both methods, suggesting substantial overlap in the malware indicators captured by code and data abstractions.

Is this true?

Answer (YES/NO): YES